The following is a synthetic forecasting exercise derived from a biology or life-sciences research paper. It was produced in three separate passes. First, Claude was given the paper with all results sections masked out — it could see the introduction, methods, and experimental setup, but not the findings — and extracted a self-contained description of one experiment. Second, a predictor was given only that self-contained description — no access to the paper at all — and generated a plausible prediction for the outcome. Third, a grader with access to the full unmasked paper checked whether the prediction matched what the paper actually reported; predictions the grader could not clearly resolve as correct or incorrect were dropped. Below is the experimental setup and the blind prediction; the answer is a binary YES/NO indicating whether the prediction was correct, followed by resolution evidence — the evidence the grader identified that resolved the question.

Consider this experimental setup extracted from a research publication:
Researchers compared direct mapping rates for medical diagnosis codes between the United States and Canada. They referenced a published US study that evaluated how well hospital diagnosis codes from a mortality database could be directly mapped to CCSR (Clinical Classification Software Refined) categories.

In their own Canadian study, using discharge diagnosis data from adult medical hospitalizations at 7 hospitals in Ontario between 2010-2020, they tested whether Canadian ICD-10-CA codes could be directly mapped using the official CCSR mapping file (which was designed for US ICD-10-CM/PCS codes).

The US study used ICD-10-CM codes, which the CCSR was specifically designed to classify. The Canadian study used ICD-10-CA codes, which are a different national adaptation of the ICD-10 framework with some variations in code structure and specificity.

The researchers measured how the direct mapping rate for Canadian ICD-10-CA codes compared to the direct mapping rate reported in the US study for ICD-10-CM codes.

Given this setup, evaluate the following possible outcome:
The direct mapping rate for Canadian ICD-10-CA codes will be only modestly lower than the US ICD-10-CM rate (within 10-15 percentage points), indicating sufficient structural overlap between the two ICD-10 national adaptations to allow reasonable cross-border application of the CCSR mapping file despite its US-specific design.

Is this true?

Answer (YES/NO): NO